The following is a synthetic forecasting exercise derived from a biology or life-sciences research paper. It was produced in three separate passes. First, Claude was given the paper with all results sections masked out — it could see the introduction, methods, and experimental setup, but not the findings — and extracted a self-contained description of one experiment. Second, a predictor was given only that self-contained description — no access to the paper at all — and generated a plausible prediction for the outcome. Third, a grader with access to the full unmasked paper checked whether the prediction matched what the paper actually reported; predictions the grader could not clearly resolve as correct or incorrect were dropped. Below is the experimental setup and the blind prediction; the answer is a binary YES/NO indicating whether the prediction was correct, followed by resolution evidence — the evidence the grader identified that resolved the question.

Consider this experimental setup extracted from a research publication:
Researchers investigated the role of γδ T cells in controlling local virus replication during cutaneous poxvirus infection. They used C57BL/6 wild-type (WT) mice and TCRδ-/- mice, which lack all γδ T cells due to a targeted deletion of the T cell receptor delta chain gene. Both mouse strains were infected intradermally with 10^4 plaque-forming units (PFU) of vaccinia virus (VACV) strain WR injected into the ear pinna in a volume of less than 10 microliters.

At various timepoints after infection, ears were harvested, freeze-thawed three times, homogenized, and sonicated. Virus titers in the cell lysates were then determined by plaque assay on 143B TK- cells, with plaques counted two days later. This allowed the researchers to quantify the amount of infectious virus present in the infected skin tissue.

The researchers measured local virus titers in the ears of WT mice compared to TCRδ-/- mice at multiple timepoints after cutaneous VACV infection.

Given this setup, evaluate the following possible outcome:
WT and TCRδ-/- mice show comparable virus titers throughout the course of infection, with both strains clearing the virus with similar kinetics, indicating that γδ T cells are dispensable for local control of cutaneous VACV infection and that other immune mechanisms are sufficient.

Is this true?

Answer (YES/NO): YES